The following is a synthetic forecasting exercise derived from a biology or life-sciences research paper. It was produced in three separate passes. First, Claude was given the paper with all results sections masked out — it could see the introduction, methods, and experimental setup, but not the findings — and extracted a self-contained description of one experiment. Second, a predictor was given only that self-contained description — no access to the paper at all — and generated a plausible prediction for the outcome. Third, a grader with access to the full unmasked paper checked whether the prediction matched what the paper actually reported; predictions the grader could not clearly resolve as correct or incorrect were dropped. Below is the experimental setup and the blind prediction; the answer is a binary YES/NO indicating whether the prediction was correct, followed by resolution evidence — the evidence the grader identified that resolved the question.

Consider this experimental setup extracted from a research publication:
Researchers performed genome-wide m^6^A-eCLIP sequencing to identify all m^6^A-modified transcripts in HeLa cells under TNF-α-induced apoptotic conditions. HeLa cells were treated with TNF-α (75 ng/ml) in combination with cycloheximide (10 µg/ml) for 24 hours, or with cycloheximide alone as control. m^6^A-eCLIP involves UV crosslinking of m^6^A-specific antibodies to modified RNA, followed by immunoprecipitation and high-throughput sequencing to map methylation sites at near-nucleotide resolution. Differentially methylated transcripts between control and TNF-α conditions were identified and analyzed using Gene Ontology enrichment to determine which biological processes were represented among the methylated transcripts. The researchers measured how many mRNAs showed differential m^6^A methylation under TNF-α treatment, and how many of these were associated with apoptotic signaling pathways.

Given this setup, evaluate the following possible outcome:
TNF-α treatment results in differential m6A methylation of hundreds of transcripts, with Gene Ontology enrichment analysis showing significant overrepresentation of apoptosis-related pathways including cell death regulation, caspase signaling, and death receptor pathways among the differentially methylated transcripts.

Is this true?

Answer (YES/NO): NO